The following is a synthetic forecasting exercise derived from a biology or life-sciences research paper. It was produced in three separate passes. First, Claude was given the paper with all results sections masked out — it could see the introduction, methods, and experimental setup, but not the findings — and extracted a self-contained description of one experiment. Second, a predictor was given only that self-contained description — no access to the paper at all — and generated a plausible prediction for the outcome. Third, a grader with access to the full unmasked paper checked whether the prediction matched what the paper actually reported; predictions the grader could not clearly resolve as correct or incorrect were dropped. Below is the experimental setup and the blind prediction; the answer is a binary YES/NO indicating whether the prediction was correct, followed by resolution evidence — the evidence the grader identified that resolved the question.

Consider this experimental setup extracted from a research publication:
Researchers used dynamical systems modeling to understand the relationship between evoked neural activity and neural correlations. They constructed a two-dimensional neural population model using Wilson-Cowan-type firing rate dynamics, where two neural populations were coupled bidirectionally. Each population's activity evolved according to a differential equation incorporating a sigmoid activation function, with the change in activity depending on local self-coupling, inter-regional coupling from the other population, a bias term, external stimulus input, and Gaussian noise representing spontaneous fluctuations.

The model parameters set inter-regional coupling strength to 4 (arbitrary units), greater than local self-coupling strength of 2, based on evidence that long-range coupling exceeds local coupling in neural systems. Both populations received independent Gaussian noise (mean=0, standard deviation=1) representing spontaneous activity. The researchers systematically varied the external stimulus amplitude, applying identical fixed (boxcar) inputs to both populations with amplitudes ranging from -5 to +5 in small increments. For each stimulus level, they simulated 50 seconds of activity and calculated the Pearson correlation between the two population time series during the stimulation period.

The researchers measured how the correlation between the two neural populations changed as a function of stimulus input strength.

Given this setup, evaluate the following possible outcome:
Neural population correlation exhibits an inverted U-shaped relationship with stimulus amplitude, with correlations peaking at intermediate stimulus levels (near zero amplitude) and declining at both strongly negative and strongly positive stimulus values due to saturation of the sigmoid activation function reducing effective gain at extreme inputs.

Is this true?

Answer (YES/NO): YES